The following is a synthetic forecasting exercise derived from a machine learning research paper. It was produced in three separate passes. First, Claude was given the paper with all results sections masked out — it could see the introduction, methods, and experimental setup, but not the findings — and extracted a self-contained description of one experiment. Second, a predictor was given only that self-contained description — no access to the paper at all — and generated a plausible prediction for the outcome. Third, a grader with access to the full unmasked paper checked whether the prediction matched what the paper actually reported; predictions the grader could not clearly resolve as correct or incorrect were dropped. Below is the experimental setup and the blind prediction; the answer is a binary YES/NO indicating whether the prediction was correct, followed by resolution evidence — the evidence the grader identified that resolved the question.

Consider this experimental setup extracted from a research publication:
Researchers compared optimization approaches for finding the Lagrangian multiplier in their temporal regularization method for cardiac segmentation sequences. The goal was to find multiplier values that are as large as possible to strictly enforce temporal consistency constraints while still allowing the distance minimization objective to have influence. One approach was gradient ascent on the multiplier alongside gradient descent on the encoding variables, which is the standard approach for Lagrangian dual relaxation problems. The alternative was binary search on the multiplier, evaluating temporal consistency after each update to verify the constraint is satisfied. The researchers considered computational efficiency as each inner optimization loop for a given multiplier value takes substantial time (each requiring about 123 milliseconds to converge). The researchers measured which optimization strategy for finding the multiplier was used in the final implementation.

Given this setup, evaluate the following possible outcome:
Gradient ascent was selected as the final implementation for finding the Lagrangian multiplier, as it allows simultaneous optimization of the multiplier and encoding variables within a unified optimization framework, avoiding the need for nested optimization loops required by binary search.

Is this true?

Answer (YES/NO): NO